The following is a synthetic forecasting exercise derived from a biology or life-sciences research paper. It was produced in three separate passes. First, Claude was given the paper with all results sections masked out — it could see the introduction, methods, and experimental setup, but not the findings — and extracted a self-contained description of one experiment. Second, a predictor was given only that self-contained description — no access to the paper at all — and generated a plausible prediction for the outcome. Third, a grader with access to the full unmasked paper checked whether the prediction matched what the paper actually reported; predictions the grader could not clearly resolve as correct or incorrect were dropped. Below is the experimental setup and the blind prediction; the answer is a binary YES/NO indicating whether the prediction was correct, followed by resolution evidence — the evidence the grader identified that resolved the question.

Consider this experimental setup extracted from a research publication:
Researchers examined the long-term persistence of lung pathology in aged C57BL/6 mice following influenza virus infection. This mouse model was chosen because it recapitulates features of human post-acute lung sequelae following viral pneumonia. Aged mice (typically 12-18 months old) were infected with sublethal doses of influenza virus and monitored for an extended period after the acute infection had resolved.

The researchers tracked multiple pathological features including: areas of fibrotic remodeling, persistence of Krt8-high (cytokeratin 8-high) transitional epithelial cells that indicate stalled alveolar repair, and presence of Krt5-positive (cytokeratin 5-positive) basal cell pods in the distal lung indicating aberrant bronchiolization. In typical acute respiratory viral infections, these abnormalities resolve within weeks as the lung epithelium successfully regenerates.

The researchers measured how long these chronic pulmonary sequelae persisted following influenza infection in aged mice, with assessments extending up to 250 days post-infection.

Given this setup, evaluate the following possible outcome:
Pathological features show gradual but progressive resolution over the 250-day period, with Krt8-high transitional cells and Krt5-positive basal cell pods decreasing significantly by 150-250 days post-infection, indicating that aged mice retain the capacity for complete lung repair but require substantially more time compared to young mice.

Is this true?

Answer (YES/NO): NO